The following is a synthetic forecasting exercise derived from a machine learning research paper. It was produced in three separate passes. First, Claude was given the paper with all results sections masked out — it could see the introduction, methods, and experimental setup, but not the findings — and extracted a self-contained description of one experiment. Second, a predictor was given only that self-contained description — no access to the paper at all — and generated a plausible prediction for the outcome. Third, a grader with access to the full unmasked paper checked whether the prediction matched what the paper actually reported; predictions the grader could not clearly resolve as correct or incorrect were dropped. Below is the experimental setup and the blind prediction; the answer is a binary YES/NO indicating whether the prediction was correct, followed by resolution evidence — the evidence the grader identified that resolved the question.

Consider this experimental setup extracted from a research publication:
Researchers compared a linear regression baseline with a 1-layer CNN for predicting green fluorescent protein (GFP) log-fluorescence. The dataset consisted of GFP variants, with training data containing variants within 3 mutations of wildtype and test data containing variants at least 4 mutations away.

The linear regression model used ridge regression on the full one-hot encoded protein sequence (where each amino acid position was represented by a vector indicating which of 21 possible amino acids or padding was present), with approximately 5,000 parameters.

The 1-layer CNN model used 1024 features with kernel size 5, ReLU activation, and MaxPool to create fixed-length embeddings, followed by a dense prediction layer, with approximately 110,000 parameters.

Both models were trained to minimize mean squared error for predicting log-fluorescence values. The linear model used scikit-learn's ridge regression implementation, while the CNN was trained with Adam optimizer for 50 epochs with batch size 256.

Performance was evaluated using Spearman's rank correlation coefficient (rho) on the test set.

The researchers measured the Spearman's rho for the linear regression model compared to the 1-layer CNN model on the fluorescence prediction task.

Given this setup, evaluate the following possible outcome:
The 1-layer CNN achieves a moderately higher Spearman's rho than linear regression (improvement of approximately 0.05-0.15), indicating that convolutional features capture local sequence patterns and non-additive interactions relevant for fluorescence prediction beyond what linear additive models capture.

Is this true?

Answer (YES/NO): NO